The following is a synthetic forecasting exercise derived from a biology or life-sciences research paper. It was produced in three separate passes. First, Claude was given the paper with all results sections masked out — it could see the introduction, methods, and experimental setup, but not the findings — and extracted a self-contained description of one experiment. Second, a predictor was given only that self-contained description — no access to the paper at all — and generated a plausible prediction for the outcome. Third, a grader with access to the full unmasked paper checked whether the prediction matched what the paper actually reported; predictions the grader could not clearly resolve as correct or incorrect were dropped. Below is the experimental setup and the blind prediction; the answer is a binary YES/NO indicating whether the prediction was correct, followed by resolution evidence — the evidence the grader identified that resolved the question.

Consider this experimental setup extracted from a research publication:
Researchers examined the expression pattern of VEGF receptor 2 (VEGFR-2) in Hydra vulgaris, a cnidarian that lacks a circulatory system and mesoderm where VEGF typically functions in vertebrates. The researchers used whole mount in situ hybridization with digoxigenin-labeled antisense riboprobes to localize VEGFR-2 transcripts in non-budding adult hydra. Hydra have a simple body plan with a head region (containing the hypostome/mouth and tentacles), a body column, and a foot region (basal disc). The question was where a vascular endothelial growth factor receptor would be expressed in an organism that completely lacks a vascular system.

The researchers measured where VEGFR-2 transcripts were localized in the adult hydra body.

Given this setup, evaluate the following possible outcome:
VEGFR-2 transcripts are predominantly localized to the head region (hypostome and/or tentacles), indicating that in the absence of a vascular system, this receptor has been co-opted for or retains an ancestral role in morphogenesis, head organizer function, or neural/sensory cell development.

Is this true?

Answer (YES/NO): NO